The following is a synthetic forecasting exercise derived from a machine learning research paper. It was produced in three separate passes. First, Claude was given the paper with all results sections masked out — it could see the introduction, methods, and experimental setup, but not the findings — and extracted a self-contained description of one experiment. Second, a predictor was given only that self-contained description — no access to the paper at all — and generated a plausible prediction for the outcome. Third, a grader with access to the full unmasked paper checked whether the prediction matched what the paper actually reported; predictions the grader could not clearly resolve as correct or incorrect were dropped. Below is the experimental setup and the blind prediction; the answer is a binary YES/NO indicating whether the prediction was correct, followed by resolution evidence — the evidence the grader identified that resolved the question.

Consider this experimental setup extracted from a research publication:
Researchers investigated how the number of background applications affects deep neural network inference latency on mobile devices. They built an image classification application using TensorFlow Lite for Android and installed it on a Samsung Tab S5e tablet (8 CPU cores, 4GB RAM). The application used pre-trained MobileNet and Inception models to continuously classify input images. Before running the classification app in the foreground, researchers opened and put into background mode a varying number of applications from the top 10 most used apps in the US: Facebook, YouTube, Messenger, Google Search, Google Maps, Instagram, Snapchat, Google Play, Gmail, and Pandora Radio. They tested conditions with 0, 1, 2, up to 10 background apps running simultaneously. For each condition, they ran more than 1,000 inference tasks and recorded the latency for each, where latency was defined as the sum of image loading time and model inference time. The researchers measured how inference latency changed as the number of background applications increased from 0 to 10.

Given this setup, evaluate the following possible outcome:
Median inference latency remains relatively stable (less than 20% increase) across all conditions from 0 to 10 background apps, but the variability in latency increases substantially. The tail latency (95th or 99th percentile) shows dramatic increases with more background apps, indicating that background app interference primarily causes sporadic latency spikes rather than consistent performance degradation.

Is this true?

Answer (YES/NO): NO